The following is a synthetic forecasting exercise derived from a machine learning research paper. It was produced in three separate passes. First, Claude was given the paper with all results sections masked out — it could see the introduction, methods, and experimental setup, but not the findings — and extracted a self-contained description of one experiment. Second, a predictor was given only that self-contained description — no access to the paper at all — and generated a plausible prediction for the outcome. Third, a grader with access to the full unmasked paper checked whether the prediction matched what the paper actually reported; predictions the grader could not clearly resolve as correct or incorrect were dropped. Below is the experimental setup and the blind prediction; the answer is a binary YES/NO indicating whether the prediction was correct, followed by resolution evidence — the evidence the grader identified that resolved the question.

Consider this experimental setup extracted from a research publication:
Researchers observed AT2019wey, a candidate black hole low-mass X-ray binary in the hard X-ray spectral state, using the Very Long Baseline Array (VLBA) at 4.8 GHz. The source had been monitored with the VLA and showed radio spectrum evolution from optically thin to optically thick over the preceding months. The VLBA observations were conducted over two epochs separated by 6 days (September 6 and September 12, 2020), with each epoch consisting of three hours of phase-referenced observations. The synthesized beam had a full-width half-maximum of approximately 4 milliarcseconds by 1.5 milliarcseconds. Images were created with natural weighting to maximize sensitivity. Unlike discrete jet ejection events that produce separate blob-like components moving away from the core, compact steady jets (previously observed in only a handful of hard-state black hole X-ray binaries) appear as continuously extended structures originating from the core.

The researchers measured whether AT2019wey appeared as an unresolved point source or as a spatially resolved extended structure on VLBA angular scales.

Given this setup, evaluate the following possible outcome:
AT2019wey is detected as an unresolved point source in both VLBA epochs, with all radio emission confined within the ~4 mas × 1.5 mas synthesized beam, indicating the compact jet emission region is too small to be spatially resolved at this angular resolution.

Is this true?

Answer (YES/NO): NO